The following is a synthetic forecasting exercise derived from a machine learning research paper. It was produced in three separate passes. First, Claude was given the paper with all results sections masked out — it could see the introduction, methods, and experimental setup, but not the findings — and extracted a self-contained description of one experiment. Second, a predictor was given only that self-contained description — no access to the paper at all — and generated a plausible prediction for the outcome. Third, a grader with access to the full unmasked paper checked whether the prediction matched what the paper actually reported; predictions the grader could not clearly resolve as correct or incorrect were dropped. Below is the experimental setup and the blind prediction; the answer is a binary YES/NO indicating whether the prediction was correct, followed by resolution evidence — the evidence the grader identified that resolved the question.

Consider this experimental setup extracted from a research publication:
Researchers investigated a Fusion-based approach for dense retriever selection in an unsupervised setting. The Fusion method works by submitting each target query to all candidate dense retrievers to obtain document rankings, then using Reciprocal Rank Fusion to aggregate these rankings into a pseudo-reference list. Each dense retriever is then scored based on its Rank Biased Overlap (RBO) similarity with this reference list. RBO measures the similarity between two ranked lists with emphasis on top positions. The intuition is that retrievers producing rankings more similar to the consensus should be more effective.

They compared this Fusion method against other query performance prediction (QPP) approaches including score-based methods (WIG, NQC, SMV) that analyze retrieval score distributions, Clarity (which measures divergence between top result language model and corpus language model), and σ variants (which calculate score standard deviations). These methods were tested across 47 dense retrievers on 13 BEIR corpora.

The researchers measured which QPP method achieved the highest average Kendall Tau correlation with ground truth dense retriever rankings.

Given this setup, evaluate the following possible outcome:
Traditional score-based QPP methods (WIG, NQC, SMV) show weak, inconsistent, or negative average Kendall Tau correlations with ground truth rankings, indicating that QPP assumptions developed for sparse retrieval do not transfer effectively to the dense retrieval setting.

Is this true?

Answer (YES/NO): YES